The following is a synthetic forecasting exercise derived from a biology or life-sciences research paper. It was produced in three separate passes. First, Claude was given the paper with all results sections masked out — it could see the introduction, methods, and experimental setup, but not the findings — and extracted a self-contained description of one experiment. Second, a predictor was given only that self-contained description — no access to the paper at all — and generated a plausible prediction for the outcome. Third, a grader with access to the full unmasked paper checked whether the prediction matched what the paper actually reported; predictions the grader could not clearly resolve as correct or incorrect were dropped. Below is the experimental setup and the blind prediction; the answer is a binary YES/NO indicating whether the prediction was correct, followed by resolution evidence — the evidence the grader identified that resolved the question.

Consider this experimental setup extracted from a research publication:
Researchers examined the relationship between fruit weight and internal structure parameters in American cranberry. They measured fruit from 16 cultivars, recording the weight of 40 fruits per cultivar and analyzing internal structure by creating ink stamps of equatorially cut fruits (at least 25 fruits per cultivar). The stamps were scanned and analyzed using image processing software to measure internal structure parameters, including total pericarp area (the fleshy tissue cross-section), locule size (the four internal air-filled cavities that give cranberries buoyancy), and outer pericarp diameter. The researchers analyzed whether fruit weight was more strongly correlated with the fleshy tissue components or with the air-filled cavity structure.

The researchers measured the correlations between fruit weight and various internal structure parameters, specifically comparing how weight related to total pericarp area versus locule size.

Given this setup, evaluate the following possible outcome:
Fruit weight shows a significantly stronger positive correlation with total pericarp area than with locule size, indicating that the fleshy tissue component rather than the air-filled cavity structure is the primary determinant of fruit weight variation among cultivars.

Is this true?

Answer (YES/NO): NO